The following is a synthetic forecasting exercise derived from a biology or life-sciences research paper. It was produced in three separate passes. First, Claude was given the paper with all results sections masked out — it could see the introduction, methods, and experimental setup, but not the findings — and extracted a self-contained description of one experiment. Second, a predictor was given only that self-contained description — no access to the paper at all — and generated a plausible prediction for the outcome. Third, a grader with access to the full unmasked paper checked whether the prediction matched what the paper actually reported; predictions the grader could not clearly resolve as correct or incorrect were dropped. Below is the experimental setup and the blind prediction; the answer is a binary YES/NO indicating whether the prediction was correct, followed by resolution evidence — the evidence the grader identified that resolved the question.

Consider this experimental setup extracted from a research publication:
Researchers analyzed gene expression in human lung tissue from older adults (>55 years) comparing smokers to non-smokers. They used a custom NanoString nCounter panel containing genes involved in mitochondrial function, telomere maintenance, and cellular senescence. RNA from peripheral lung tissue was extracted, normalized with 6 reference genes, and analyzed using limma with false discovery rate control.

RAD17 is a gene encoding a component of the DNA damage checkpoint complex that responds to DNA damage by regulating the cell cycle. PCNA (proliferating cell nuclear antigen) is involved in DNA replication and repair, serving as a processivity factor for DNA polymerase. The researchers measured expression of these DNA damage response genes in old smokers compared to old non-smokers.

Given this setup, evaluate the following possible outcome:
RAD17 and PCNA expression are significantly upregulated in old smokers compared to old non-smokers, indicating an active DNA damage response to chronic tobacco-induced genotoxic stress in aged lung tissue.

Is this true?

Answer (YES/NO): YES